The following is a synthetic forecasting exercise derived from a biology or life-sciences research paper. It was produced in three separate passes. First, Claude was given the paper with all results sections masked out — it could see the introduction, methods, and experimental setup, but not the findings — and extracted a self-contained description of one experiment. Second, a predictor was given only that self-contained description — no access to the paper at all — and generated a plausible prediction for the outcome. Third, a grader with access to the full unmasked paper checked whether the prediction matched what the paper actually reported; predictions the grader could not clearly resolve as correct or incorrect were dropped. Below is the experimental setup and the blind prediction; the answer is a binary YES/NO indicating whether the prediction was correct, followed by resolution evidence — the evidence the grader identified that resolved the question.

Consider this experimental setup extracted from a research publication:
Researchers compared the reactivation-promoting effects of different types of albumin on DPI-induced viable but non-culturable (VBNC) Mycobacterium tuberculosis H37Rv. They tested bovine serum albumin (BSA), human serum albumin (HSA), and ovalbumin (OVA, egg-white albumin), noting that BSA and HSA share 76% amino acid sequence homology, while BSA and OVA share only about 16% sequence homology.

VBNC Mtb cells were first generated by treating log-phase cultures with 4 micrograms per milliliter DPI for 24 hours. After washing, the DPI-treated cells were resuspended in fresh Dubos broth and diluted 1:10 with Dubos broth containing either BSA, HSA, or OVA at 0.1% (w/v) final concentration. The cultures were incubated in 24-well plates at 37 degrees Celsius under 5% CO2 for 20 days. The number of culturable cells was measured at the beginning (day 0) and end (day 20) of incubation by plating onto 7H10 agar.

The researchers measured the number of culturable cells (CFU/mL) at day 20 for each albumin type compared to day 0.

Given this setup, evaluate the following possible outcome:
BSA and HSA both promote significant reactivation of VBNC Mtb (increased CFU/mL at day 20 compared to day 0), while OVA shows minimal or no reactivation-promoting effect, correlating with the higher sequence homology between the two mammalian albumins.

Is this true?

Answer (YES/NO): YES